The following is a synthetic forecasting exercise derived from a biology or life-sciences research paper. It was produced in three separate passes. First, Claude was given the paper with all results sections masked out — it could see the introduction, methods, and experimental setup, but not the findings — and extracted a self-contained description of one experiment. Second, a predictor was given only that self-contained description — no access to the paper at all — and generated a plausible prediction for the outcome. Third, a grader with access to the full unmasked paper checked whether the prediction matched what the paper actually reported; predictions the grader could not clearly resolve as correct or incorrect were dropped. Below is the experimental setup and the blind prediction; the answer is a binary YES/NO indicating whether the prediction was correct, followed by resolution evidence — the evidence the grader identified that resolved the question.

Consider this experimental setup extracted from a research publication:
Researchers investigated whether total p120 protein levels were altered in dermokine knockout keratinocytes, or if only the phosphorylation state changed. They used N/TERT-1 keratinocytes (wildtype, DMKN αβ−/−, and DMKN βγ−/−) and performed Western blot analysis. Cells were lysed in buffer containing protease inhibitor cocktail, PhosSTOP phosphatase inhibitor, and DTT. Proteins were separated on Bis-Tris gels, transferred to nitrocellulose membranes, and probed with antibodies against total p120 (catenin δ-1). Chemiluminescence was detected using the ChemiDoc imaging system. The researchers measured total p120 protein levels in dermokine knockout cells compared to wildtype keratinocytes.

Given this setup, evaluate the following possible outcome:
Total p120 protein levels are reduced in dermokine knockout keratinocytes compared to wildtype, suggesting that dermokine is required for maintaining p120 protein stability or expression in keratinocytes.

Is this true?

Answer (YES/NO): NO